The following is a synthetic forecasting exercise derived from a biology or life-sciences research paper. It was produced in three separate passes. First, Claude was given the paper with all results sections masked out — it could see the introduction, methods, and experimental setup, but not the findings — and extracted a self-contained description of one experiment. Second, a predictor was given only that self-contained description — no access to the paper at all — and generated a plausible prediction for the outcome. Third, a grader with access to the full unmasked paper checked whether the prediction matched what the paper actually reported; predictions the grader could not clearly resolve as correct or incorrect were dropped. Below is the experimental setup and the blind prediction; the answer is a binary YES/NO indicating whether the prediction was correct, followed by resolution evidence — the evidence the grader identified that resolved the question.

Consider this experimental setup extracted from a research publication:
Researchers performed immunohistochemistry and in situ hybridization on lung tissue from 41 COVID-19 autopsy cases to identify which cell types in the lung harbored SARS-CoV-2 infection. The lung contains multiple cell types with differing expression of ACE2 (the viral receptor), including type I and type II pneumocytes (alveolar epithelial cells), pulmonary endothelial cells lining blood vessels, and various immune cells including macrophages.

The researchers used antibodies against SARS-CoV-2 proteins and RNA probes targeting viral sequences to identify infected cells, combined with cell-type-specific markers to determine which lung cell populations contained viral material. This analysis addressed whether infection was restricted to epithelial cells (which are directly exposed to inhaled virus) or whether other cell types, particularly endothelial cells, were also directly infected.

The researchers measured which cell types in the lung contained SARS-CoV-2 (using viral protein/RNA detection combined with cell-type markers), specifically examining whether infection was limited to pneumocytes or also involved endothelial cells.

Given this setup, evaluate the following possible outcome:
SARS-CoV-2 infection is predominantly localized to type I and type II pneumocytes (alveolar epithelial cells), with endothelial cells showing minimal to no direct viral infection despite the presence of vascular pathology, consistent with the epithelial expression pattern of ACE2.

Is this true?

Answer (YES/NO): NO